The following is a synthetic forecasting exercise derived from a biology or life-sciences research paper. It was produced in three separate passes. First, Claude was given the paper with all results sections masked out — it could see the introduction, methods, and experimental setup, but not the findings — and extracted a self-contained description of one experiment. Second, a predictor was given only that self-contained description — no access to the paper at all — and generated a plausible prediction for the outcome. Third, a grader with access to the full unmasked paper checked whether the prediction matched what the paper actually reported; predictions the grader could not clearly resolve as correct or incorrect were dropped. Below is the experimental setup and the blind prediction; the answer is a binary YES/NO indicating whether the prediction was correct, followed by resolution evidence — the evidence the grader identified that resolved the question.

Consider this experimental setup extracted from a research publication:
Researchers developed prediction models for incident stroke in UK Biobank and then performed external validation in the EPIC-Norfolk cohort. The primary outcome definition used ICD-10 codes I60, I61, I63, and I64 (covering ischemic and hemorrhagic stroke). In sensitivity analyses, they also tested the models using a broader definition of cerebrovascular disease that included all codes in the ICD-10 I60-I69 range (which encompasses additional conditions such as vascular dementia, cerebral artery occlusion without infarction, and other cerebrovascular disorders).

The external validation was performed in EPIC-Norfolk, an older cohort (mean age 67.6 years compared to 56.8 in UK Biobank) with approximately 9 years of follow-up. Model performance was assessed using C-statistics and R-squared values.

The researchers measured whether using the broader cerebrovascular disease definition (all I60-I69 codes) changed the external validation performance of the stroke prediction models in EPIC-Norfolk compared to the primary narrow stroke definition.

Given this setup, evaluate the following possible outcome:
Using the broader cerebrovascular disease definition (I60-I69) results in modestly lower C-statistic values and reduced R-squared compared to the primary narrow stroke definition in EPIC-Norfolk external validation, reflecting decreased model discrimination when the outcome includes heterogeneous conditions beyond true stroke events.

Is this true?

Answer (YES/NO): NO